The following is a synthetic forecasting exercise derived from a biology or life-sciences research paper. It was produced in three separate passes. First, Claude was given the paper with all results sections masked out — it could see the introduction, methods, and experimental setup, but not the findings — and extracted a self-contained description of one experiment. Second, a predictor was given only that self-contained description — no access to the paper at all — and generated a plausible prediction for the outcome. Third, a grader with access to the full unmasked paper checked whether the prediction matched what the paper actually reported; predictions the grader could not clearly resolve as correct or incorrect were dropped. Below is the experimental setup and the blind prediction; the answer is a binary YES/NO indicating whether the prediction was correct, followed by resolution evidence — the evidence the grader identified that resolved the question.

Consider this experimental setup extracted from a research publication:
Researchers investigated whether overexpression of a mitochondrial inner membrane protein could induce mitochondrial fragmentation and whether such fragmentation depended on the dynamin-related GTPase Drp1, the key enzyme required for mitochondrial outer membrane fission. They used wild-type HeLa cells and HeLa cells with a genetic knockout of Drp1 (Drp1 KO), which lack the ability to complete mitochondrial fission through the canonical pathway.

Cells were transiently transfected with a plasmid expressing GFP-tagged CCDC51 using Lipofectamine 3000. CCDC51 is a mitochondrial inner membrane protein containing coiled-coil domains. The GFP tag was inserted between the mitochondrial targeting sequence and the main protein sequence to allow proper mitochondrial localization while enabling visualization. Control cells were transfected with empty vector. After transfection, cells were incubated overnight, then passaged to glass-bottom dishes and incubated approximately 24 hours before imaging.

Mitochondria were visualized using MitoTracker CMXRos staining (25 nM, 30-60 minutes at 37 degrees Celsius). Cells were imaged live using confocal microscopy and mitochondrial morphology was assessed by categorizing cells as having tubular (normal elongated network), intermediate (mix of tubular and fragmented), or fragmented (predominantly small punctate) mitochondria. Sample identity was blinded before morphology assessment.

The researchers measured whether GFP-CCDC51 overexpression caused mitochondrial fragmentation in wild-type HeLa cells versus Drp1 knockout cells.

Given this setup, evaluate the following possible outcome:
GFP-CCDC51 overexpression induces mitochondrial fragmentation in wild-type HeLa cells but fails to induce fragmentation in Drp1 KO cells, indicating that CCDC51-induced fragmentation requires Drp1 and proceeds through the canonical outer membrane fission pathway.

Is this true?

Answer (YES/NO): YES